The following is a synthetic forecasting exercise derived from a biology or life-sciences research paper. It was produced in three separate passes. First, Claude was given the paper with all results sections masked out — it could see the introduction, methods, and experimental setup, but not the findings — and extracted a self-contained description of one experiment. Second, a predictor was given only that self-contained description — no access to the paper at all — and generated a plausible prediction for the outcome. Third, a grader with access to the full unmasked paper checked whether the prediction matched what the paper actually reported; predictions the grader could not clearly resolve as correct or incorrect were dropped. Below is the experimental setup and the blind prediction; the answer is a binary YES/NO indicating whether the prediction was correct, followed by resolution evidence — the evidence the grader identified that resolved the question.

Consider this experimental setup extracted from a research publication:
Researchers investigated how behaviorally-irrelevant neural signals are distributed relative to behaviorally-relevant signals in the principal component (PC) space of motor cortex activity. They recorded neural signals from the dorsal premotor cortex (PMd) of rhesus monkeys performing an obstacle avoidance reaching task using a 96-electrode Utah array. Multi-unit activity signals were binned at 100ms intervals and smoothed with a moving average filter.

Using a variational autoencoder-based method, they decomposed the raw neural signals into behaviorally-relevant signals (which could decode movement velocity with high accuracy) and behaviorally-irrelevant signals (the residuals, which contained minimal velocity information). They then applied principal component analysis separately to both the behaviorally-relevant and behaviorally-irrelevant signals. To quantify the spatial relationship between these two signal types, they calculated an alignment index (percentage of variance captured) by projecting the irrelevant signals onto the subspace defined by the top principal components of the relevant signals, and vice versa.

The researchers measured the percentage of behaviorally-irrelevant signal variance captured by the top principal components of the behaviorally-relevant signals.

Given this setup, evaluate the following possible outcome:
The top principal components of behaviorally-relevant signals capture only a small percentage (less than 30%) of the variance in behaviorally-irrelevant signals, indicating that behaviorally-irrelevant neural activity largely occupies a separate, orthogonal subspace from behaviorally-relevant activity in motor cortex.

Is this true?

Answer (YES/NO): YES